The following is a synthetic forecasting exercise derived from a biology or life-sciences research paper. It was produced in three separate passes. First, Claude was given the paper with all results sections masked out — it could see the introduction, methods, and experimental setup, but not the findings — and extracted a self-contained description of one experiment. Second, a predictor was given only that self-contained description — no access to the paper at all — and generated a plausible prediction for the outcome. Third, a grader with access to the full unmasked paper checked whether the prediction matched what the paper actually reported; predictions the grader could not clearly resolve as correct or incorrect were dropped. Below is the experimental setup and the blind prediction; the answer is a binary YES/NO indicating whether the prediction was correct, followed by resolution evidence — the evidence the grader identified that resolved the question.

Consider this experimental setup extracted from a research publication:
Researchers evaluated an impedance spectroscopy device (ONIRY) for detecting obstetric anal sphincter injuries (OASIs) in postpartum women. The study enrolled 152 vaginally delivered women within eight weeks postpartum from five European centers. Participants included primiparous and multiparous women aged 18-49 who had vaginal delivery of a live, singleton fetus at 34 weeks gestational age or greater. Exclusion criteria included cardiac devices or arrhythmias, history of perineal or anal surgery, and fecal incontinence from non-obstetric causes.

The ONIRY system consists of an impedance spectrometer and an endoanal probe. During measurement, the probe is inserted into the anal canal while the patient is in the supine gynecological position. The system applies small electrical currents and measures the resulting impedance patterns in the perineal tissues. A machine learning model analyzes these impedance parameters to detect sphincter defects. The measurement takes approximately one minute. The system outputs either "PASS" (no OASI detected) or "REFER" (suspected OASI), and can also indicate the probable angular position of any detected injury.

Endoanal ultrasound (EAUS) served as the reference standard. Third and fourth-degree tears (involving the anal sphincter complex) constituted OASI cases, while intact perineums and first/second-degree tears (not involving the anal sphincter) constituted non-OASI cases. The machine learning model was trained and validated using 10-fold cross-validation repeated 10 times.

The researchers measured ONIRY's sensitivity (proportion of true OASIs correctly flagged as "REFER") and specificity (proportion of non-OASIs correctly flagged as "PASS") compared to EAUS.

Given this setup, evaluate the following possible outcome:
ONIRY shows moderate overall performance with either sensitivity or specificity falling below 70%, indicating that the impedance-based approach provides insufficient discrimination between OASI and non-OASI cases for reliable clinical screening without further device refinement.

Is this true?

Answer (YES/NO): NO